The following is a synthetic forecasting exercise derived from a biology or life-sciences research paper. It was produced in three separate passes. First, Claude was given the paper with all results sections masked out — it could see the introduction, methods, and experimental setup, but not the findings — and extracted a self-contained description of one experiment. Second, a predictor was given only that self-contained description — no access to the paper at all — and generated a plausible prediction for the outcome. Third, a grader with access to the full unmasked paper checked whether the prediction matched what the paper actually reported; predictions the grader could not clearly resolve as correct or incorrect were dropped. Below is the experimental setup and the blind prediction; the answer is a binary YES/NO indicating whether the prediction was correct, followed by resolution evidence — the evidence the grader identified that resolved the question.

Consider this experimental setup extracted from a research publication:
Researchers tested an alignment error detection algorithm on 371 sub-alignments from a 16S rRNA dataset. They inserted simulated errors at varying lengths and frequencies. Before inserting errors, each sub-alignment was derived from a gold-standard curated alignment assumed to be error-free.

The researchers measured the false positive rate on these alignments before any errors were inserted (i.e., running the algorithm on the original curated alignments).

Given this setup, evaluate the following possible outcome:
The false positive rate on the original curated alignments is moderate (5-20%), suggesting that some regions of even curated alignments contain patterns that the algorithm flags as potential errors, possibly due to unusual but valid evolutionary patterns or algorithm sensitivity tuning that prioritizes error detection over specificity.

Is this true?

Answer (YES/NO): NO